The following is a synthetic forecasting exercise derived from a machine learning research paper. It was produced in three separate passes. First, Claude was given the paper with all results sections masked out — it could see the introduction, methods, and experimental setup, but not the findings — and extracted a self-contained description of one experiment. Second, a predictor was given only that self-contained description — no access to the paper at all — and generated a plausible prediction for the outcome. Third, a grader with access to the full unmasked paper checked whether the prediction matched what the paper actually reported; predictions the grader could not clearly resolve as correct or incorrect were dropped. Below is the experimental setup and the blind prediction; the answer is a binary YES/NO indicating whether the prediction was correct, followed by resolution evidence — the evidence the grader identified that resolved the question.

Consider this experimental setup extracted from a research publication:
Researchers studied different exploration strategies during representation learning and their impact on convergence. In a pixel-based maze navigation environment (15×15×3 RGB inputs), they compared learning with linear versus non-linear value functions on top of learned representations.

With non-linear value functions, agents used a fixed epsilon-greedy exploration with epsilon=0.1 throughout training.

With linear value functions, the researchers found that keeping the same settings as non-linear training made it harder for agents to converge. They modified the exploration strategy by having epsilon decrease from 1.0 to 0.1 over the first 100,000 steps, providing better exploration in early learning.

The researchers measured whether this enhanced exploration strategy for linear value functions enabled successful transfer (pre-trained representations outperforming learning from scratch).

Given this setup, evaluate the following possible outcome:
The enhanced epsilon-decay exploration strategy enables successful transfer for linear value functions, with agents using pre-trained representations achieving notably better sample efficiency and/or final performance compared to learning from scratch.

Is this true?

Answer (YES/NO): NO